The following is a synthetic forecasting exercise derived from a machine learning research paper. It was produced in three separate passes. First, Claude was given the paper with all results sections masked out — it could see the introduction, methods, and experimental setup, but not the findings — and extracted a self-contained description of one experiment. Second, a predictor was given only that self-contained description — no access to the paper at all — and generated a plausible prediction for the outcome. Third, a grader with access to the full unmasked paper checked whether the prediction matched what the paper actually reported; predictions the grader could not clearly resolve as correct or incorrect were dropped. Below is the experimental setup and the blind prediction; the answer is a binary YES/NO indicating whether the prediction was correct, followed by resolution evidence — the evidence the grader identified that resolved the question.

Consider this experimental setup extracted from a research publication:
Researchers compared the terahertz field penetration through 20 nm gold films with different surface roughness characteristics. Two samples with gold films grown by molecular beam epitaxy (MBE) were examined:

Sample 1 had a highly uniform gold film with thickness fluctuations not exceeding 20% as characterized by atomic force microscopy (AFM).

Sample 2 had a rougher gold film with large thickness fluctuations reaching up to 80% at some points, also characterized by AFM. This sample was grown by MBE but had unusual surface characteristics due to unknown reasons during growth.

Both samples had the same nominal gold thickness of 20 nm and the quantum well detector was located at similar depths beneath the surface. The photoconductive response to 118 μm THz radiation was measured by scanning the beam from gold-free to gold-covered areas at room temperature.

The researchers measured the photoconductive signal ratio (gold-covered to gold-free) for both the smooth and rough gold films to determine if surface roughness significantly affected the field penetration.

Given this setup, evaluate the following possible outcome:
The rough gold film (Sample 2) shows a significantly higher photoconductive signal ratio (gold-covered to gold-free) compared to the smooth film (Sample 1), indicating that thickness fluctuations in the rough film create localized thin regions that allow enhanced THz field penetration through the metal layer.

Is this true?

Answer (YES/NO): NO